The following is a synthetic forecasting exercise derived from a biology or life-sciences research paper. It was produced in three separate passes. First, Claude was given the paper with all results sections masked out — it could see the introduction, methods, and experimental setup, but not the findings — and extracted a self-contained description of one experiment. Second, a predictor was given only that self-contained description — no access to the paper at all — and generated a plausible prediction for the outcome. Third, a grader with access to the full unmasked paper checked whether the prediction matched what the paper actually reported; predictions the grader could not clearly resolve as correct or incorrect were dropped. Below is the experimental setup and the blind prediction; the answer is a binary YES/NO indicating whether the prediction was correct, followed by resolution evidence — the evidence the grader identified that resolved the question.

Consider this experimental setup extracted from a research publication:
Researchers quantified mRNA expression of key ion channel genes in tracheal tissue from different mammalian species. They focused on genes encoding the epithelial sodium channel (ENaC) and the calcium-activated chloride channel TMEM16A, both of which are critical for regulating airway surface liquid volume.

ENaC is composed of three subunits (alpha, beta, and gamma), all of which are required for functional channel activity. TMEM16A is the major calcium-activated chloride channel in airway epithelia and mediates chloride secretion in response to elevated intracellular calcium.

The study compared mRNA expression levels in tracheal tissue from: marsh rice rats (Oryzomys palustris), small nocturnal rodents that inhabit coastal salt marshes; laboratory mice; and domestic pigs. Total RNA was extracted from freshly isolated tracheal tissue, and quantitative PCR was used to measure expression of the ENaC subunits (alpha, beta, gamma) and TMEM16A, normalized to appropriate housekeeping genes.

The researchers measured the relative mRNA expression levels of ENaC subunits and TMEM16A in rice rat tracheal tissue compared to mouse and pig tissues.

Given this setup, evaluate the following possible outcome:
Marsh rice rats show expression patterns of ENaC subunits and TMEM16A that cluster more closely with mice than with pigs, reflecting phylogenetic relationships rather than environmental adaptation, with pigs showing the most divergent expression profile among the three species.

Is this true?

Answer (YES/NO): NO